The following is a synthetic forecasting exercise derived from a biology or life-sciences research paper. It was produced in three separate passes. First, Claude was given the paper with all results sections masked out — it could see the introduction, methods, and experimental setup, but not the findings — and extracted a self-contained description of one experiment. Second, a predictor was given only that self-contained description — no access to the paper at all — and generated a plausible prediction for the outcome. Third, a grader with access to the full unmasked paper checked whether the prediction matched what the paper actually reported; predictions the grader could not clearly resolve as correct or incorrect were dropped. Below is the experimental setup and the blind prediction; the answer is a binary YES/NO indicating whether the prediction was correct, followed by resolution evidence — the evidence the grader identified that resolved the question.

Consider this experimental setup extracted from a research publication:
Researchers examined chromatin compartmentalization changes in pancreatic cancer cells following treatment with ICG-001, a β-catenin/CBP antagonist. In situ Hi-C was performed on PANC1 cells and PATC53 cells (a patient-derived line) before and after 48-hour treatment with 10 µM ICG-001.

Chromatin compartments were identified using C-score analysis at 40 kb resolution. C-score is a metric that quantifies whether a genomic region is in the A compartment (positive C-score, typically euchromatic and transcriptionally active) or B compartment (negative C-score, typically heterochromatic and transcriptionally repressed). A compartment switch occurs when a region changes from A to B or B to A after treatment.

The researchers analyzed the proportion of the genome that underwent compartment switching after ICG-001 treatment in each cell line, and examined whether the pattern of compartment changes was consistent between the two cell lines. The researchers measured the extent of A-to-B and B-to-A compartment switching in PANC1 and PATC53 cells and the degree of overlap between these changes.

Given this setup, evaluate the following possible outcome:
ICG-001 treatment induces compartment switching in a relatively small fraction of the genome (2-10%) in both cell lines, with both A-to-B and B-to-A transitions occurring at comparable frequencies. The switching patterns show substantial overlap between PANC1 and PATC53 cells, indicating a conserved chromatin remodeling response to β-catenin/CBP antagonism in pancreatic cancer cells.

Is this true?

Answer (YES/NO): NO